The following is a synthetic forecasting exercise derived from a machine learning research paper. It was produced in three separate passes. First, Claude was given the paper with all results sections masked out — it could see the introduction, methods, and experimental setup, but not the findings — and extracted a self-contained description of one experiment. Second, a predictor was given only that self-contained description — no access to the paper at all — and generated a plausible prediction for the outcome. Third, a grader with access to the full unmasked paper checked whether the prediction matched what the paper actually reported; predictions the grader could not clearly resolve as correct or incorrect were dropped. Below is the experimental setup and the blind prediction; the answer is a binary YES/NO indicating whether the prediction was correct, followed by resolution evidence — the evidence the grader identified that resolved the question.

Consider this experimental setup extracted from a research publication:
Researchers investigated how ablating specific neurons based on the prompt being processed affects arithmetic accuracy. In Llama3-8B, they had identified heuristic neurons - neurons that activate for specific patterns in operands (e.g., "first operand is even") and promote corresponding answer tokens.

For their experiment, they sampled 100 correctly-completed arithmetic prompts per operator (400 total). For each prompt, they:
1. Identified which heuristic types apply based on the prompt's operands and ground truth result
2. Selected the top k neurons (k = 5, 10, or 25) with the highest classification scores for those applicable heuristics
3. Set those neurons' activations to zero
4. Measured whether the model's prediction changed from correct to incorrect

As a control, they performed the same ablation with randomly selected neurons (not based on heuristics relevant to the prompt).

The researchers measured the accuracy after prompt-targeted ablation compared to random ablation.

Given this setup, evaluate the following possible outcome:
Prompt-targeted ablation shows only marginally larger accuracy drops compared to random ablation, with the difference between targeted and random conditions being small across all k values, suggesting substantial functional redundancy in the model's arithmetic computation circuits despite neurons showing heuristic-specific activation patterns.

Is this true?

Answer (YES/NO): NO